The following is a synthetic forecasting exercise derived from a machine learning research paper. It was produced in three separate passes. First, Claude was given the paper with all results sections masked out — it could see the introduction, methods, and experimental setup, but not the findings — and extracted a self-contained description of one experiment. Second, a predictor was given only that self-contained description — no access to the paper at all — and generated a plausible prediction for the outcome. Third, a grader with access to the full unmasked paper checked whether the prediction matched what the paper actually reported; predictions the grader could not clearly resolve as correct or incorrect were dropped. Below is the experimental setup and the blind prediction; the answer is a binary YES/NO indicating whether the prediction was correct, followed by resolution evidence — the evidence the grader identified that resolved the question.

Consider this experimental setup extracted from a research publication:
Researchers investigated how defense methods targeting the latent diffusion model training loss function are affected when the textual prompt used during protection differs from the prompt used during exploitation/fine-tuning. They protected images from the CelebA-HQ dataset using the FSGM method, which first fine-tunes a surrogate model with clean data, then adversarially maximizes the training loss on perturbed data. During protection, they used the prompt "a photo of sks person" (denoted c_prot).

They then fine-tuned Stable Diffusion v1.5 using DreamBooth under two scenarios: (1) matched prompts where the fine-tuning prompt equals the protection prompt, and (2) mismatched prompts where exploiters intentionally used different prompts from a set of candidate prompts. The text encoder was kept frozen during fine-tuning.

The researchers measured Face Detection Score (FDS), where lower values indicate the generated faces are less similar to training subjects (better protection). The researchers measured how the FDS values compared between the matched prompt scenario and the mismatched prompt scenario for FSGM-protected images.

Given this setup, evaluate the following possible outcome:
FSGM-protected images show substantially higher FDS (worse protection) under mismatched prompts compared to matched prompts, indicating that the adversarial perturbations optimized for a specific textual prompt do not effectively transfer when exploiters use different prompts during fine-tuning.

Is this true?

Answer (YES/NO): YES